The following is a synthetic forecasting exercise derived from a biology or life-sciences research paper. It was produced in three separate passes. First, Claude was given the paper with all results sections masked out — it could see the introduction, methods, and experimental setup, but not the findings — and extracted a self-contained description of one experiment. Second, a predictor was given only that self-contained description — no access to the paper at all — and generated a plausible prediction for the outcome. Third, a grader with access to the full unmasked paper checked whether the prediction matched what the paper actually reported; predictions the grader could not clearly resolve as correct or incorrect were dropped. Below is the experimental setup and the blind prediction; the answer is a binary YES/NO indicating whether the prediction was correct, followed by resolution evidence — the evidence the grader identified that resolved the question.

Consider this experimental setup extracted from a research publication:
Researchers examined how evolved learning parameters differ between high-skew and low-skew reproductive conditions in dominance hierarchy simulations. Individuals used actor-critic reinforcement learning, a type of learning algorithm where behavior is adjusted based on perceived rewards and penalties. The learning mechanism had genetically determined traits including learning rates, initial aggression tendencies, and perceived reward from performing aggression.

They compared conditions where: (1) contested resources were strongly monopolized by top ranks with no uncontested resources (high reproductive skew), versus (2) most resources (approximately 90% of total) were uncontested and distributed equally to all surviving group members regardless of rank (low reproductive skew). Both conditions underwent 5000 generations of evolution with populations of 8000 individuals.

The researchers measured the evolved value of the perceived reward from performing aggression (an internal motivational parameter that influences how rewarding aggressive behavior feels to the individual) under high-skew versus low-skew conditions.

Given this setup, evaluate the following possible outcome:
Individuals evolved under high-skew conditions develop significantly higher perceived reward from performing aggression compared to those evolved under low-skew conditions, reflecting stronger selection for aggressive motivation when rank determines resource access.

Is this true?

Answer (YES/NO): YES